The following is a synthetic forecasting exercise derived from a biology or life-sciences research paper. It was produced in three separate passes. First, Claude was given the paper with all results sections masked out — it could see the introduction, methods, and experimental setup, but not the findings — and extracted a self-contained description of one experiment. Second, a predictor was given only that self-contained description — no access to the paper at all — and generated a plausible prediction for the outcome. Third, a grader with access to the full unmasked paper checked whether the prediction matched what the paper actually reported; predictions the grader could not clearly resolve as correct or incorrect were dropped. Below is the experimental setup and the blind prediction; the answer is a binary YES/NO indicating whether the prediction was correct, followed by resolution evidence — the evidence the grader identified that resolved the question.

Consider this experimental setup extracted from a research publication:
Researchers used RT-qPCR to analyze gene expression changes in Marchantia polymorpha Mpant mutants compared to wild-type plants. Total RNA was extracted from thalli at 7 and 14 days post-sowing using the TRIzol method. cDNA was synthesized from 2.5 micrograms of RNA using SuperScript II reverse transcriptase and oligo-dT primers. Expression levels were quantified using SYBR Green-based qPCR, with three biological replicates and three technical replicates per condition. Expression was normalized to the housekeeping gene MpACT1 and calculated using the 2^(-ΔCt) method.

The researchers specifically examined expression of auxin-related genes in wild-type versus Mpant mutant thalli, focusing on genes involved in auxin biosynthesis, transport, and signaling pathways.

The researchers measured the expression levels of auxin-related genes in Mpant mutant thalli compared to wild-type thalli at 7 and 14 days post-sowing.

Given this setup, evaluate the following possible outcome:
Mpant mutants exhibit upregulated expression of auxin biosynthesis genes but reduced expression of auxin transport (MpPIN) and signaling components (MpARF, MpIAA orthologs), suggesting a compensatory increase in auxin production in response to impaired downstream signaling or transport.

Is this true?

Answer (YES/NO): NO